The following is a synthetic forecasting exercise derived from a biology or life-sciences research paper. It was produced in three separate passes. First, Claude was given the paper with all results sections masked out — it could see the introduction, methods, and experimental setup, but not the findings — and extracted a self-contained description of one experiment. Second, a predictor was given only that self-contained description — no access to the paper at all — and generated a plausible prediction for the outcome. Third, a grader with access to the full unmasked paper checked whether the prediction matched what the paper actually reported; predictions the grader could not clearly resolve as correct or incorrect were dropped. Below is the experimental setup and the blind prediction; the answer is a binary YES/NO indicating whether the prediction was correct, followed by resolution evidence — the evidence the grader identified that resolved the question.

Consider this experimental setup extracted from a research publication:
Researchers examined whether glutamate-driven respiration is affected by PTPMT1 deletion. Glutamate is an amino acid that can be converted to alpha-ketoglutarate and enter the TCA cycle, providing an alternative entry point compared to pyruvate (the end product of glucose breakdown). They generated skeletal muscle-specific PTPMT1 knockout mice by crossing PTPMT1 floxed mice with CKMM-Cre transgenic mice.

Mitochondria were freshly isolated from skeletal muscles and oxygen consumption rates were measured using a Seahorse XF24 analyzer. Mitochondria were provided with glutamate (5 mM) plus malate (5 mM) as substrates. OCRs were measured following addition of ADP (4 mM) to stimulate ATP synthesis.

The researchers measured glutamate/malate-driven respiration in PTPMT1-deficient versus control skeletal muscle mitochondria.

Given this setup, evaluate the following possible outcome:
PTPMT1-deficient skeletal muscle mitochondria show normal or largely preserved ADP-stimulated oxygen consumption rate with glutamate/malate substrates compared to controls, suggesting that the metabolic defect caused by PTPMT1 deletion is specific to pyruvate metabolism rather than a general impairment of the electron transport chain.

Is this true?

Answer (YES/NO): YES